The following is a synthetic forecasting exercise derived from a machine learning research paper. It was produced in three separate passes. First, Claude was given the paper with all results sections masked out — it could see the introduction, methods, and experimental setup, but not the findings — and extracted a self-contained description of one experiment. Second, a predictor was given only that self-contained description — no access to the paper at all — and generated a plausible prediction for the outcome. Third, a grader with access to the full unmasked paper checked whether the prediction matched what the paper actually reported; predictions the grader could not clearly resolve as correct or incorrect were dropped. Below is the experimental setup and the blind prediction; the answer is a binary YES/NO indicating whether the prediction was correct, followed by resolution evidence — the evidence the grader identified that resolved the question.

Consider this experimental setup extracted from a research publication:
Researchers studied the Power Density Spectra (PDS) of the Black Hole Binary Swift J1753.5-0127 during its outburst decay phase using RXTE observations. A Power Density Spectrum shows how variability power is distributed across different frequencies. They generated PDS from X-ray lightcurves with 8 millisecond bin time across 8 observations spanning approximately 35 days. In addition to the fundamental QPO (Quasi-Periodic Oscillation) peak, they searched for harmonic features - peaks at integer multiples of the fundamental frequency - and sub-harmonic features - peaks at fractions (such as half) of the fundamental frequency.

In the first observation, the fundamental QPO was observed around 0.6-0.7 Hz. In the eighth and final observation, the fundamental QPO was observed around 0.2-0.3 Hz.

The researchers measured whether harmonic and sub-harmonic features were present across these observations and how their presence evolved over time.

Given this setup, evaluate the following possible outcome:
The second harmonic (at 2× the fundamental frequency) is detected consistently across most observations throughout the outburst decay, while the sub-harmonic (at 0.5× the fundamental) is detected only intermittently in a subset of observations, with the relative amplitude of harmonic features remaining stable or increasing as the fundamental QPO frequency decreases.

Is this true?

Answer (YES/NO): NO